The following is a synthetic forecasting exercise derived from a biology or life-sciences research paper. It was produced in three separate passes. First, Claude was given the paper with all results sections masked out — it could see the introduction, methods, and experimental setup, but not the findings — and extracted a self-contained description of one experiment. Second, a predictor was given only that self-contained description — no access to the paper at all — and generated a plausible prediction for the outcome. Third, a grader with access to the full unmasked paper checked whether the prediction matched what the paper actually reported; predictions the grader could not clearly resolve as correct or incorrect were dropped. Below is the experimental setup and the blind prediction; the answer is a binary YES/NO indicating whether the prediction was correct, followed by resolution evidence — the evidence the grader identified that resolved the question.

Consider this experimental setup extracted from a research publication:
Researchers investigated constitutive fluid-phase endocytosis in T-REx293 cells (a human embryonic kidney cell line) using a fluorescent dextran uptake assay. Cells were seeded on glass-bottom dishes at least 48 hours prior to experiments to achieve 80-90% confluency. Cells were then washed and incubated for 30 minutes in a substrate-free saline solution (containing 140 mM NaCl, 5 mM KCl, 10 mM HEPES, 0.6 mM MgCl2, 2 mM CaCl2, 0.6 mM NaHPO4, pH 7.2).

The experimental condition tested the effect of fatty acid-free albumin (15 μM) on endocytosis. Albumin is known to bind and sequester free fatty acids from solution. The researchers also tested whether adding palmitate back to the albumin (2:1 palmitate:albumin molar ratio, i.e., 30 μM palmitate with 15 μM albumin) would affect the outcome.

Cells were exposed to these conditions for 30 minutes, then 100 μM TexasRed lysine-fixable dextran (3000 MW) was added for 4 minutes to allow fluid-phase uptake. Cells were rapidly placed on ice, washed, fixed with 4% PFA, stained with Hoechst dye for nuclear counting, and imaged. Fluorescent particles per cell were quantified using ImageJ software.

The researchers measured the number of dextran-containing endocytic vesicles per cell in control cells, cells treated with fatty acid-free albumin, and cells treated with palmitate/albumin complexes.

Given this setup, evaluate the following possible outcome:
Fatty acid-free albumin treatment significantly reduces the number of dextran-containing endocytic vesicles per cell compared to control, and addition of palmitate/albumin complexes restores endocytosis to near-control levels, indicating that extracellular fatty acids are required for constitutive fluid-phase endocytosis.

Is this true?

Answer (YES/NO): YES